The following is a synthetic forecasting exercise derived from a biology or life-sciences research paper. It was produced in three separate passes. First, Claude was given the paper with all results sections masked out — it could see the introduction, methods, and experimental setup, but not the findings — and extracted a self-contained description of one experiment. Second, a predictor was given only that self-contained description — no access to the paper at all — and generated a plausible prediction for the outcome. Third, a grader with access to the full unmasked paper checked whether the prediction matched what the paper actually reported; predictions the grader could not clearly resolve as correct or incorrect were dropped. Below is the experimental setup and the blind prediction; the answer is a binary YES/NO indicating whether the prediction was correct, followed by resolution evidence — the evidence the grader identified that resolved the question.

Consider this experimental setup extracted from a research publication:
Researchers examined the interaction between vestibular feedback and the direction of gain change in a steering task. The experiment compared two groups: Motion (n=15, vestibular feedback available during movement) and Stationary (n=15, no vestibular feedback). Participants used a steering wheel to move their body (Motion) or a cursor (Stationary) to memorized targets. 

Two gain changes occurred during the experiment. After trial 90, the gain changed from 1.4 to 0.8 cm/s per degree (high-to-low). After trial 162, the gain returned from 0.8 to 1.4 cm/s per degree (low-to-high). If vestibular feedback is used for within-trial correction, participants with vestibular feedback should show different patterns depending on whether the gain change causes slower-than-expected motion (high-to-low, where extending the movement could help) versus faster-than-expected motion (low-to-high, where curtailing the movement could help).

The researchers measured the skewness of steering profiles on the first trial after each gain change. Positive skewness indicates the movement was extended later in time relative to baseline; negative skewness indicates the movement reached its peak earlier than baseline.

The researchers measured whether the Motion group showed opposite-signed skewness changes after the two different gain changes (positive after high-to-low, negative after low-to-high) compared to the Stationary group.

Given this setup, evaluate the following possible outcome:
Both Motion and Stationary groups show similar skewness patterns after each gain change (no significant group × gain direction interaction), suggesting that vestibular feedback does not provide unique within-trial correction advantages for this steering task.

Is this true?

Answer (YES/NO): NO